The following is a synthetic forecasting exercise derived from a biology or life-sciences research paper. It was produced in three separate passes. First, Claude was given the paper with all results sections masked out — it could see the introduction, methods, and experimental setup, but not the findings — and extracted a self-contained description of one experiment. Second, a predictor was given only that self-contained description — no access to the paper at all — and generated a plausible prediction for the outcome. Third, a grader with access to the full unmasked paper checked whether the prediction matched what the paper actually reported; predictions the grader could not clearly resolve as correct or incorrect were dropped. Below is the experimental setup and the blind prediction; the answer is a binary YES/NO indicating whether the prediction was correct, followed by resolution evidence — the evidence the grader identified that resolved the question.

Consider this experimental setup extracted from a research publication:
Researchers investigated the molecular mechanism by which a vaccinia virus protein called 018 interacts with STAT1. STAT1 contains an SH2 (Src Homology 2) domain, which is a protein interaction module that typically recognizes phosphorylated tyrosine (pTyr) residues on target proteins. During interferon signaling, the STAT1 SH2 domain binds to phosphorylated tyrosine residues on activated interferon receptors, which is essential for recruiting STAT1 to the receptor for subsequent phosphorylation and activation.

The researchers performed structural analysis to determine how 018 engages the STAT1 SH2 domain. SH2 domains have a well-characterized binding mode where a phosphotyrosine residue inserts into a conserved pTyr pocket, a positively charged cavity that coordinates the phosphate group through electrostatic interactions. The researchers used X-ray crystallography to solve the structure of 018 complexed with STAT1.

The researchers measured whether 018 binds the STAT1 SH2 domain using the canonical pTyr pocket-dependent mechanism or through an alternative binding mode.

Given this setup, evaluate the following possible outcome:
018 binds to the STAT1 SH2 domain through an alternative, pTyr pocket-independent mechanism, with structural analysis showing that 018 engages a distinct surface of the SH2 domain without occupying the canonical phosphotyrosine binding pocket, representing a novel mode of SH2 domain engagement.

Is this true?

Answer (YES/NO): YES